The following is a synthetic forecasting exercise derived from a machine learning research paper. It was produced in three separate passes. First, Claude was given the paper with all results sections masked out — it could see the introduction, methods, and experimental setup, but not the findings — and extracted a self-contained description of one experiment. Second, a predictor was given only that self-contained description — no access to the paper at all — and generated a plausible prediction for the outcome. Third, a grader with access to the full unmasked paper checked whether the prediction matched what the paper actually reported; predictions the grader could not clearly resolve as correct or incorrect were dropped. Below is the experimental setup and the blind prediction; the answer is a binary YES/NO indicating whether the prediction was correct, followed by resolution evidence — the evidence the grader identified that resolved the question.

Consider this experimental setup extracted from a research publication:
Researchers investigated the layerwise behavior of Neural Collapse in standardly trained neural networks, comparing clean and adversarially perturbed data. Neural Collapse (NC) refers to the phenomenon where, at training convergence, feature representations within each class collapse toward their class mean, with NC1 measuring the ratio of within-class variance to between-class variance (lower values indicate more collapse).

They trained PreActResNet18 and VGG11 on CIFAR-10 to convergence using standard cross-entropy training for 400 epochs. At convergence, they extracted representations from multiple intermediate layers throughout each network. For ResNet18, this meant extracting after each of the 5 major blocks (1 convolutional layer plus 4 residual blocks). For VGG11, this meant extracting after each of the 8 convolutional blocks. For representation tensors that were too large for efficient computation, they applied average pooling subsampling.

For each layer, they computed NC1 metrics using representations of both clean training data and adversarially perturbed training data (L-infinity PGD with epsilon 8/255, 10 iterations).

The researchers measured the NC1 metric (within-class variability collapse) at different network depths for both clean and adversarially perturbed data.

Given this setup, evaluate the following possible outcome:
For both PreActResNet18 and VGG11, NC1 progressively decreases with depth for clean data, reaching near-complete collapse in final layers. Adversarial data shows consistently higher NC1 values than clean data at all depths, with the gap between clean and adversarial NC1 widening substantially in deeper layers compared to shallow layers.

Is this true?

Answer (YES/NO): NO